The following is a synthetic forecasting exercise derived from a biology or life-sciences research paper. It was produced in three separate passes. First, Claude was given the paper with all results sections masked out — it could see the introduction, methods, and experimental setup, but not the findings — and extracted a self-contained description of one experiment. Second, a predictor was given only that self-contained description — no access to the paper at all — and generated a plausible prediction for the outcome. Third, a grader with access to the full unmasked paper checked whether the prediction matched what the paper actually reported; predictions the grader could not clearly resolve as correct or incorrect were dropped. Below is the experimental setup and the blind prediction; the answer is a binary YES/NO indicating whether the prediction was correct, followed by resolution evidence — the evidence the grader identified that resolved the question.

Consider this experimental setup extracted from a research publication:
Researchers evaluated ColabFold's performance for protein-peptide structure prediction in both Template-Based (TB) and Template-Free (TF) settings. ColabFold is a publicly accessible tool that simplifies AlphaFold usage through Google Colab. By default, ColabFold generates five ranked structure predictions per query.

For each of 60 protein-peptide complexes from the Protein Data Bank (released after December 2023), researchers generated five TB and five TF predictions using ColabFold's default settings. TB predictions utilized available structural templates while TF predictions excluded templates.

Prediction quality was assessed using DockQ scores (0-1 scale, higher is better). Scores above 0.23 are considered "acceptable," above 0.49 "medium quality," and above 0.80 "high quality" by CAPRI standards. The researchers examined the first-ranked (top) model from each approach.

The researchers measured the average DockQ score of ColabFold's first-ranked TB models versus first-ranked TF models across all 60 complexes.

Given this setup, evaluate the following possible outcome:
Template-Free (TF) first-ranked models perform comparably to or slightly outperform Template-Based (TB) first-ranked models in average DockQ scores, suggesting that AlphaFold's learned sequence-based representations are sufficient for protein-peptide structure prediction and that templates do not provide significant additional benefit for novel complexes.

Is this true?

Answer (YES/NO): NO